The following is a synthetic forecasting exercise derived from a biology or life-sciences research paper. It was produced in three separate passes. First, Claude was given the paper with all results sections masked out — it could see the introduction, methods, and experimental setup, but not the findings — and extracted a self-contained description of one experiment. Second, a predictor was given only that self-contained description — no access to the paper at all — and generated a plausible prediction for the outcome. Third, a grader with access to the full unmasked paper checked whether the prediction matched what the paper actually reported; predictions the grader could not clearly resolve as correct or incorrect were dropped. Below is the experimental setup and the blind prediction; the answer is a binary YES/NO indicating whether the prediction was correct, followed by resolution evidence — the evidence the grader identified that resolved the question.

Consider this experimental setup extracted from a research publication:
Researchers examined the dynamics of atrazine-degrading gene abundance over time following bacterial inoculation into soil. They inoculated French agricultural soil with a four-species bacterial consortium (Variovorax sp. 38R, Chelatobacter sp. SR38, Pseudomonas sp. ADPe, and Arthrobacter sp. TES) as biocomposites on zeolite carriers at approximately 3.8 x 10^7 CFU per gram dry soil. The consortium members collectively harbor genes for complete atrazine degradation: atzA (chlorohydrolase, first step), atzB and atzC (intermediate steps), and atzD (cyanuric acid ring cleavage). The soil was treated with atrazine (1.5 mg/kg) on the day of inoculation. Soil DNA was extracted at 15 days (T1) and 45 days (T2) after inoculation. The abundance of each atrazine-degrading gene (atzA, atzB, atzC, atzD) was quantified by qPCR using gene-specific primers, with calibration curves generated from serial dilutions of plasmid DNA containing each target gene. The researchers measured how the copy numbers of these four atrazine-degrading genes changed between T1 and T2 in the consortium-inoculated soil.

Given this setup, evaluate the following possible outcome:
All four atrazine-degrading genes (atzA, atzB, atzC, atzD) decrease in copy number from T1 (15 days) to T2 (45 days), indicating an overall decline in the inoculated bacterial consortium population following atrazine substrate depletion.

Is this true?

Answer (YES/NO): NO